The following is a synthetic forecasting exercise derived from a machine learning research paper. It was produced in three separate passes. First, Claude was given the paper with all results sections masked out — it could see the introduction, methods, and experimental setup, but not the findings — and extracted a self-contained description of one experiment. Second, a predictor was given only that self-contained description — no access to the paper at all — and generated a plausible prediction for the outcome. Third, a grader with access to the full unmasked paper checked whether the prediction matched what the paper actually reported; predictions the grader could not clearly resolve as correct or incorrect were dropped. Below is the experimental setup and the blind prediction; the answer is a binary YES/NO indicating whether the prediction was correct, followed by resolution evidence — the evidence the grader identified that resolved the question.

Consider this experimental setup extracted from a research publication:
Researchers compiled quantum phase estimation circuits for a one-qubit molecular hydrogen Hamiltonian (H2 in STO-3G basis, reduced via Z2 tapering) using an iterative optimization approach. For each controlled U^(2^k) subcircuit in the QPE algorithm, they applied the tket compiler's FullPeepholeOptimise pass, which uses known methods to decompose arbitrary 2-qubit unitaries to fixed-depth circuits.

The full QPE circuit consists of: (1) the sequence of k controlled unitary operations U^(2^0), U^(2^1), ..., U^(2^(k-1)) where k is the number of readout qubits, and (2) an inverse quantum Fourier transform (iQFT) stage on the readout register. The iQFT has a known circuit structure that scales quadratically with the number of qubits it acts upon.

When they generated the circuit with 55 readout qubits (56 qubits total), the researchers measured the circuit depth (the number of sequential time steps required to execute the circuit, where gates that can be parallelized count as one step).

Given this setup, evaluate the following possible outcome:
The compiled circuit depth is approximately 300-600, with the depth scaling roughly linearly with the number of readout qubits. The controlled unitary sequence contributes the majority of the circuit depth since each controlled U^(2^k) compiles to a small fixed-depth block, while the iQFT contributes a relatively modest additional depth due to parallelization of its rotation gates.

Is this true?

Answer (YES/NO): YES